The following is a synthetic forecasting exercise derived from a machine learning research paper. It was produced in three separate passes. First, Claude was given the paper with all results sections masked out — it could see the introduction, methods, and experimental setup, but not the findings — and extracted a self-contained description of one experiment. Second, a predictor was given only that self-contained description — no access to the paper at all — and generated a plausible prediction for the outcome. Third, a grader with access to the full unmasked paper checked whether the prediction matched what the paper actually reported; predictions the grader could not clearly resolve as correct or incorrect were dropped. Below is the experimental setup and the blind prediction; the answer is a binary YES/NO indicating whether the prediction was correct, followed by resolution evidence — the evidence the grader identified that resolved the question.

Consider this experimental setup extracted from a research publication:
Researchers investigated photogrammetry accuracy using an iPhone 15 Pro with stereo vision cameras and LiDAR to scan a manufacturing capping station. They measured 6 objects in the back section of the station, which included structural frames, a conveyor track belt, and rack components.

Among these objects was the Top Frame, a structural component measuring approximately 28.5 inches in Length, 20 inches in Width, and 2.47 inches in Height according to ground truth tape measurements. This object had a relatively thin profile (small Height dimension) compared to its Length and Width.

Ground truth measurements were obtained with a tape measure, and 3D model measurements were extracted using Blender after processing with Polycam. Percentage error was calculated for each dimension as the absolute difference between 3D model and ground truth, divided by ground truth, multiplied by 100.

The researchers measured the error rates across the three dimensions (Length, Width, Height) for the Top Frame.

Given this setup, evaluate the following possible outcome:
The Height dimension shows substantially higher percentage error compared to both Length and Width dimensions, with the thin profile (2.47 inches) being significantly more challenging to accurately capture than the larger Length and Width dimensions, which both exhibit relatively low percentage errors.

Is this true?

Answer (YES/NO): YES